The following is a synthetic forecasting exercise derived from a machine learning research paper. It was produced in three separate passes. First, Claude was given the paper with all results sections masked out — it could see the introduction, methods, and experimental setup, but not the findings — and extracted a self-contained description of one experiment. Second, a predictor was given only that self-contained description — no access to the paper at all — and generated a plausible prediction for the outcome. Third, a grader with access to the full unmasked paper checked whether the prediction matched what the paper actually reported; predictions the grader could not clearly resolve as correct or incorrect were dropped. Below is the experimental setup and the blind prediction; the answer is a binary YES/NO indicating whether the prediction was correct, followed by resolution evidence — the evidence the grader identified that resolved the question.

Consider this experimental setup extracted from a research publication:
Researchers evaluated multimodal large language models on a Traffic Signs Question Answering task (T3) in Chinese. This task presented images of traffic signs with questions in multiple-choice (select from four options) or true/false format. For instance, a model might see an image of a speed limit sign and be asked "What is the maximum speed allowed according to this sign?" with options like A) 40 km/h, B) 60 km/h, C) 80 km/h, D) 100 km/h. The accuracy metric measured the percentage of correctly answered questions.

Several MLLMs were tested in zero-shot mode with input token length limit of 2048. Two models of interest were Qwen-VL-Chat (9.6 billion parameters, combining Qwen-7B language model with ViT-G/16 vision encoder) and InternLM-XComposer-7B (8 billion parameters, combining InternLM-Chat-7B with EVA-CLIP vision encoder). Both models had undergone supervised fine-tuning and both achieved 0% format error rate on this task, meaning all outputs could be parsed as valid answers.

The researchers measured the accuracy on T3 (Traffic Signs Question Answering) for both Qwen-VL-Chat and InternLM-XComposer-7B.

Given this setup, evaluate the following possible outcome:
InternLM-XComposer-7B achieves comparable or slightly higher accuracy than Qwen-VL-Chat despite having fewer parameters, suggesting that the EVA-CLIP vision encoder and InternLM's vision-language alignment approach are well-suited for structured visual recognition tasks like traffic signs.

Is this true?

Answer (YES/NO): NO